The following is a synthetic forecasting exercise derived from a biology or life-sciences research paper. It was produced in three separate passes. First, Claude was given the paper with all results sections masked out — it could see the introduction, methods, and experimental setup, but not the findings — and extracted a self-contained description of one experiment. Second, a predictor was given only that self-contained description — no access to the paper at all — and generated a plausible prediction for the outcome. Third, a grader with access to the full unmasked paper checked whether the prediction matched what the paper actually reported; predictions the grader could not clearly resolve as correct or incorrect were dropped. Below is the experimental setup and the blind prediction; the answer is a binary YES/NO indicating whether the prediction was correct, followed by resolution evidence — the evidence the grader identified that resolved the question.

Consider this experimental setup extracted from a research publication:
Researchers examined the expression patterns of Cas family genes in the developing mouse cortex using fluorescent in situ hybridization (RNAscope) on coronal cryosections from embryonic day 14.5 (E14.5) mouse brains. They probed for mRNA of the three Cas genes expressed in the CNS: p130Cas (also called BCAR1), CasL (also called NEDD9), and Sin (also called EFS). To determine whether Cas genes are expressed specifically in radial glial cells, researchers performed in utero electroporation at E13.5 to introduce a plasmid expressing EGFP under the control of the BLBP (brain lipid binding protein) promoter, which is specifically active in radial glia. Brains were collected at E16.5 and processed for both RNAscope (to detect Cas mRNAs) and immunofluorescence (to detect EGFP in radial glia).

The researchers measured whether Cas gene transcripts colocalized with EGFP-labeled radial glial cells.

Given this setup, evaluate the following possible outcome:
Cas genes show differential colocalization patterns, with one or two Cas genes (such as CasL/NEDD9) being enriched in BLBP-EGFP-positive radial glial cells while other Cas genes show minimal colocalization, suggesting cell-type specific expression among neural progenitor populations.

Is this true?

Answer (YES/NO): NO